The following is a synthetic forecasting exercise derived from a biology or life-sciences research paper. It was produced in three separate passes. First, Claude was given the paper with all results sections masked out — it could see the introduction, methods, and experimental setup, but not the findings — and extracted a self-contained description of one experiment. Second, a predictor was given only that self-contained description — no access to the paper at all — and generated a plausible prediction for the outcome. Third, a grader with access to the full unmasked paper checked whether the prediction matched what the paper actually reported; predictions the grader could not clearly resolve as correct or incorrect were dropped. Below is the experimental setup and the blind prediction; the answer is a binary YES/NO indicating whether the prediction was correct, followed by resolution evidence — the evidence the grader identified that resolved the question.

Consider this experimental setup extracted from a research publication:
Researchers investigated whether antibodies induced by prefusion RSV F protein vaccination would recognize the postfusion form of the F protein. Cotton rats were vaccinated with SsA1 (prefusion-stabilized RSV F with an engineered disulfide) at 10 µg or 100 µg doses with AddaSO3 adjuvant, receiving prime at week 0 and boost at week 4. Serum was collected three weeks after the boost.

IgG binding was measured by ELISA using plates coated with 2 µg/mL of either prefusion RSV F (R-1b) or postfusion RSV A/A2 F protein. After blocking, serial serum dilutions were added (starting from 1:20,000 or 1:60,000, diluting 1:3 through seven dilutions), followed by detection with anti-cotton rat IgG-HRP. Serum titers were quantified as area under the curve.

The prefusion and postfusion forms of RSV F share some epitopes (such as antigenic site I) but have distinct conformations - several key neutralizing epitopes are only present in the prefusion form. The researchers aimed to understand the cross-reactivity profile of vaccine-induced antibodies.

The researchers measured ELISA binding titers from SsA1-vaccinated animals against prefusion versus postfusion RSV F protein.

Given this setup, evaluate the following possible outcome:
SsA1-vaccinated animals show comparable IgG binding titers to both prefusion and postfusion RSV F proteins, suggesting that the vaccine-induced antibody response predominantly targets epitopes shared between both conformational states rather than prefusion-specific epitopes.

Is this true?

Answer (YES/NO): NO